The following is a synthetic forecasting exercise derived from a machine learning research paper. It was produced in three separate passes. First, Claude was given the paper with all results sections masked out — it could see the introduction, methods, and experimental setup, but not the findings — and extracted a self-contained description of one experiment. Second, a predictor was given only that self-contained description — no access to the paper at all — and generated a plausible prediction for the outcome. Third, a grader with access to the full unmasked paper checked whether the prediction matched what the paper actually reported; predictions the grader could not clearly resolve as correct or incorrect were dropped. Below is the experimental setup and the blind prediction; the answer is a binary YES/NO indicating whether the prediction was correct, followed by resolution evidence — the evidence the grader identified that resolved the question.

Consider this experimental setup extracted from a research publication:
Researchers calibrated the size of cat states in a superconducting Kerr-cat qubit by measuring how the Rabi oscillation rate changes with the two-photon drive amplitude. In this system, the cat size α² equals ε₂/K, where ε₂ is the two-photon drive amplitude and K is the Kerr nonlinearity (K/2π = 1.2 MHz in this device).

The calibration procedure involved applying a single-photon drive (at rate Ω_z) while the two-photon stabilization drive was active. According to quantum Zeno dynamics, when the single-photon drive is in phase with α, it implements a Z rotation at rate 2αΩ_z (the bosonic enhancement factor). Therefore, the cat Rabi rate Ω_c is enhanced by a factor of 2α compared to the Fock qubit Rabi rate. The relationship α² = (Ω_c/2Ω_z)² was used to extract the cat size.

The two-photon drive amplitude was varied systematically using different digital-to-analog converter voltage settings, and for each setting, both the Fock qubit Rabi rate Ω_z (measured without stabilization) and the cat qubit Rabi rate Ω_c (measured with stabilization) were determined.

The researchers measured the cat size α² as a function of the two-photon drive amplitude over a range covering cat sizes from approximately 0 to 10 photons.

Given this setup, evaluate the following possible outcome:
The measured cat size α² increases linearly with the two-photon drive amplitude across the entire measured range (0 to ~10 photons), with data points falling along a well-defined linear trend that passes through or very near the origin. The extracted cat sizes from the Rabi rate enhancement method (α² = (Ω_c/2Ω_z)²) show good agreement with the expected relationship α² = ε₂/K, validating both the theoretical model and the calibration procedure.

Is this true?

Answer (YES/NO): YES